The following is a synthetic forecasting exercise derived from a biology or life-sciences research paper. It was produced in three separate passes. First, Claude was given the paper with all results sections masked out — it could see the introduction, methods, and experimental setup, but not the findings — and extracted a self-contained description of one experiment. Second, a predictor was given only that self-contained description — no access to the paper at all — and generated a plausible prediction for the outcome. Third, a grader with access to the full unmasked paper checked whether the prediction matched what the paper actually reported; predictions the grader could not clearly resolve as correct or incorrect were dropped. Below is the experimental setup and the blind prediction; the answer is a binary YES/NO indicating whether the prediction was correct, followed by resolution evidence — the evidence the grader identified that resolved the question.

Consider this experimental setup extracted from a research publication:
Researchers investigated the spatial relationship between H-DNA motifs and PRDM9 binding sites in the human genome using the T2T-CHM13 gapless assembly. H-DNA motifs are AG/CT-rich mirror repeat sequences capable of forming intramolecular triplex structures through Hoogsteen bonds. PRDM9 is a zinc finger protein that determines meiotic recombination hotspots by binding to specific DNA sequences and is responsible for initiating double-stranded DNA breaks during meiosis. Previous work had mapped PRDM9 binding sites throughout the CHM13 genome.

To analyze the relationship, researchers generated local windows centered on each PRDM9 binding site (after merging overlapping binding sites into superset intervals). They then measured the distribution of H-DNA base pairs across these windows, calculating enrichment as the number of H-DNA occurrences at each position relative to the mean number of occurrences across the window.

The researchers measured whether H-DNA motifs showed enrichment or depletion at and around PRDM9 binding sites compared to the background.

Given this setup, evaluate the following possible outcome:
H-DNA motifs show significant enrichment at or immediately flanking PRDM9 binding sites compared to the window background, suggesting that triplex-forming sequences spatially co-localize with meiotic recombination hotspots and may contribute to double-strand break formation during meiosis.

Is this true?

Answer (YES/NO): YES